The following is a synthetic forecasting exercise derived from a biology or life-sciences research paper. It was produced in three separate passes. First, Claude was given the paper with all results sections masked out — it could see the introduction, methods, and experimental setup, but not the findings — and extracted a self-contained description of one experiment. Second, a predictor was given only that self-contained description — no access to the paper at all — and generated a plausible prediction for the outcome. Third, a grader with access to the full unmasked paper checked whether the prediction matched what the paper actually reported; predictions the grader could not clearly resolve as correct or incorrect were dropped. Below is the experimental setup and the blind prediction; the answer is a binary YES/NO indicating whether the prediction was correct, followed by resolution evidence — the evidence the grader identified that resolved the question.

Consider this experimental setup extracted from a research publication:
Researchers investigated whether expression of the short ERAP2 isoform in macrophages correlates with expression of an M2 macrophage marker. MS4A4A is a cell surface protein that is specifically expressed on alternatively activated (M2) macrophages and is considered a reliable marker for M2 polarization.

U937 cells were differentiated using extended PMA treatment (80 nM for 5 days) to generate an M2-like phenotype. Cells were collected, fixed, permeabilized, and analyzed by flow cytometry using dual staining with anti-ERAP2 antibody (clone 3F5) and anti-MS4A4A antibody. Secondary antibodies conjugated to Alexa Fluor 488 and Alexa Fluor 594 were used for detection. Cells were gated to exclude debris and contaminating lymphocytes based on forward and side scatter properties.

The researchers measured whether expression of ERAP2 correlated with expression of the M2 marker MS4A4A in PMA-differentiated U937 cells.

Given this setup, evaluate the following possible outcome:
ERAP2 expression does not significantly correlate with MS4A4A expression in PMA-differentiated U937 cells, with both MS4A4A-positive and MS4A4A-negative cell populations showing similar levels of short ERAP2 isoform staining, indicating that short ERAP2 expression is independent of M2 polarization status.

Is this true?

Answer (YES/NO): NO